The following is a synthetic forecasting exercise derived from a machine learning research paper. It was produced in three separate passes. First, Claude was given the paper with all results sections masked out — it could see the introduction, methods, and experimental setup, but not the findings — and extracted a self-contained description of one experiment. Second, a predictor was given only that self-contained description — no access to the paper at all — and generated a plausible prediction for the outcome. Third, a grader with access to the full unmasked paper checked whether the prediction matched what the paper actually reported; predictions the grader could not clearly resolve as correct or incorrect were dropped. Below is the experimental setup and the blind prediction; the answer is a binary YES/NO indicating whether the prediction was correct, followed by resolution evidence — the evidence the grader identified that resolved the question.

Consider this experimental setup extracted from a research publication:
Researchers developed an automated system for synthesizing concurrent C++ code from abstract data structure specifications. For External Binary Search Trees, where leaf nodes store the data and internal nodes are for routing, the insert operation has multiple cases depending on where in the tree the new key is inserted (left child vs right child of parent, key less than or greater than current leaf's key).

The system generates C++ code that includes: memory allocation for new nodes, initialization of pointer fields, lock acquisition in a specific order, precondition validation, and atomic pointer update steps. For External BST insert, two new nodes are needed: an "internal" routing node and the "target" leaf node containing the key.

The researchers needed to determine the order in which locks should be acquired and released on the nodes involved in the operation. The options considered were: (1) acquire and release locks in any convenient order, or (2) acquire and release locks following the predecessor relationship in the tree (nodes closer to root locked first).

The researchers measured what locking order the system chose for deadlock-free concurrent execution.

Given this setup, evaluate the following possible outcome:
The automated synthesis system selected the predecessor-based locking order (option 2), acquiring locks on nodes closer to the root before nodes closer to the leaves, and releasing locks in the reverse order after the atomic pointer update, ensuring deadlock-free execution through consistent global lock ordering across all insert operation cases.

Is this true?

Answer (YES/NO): NO